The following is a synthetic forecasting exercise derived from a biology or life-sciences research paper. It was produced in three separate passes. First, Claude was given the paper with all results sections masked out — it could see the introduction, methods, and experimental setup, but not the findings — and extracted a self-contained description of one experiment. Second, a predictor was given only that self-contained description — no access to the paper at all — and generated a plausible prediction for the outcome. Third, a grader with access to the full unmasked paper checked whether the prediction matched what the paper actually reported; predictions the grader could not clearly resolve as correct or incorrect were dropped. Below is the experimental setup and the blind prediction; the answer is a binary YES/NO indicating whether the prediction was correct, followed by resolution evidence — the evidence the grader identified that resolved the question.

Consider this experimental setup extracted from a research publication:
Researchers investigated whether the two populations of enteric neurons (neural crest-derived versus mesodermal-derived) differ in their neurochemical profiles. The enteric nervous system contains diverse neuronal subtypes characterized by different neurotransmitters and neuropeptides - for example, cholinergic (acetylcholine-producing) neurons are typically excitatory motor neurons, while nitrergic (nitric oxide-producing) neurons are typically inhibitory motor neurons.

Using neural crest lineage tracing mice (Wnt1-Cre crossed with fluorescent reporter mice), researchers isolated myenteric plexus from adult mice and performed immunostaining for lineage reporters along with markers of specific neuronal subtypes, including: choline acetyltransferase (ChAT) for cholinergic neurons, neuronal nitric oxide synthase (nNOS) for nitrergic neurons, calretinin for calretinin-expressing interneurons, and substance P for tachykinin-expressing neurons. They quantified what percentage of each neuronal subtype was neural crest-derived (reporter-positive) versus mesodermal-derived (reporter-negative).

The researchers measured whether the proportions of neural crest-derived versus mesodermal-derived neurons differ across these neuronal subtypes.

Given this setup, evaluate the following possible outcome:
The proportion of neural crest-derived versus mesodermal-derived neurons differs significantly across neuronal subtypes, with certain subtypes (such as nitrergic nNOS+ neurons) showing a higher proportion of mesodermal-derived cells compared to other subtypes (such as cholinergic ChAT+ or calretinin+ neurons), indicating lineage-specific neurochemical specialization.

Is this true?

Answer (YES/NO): NO